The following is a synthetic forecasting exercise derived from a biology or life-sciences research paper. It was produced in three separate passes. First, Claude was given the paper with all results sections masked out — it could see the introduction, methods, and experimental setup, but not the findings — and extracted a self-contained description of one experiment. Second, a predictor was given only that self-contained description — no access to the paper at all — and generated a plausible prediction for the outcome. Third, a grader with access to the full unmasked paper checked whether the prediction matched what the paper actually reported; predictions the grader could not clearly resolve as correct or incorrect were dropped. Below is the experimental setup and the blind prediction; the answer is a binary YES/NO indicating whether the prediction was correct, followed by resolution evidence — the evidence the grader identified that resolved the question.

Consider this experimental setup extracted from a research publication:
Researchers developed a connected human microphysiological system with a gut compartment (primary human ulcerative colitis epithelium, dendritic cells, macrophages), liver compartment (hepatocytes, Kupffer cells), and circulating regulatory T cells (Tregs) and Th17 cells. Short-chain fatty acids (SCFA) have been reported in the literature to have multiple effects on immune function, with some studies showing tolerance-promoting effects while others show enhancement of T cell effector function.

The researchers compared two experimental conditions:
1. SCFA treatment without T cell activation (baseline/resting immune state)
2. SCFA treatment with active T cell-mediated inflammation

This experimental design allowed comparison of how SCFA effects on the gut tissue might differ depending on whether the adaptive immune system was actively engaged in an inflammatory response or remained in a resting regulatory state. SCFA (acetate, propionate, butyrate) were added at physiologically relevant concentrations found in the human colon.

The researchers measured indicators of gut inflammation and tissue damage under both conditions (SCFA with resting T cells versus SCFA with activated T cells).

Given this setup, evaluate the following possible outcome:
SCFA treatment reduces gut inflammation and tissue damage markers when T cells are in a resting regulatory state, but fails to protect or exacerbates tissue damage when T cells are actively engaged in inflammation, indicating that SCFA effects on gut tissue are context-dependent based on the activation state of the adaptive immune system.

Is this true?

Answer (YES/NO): YES